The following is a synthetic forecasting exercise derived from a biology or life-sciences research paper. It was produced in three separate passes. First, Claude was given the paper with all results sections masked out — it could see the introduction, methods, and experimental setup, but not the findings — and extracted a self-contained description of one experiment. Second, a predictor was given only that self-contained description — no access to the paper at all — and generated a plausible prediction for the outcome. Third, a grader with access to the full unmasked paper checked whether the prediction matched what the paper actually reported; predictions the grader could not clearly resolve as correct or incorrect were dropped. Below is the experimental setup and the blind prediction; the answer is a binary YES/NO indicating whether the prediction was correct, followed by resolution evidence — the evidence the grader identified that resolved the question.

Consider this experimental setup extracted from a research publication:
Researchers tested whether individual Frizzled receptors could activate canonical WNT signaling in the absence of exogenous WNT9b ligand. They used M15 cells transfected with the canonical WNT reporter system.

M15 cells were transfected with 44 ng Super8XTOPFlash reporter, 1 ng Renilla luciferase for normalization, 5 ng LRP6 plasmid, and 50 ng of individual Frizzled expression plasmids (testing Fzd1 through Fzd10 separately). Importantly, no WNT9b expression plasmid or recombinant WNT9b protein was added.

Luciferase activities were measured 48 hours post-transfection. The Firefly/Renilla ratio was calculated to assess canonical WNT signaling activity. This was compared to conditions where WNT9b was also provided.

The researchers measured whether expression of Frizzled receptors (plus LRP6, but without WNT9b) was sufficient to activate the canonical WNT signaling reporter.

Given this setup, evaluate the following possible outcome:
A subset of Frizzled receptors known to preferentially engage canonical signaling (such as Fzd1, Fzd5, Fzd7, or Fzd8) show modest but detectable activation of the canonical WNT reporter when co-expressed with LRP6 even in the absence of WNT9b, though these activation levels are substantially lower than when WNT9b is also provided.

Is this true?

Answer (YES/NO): NO